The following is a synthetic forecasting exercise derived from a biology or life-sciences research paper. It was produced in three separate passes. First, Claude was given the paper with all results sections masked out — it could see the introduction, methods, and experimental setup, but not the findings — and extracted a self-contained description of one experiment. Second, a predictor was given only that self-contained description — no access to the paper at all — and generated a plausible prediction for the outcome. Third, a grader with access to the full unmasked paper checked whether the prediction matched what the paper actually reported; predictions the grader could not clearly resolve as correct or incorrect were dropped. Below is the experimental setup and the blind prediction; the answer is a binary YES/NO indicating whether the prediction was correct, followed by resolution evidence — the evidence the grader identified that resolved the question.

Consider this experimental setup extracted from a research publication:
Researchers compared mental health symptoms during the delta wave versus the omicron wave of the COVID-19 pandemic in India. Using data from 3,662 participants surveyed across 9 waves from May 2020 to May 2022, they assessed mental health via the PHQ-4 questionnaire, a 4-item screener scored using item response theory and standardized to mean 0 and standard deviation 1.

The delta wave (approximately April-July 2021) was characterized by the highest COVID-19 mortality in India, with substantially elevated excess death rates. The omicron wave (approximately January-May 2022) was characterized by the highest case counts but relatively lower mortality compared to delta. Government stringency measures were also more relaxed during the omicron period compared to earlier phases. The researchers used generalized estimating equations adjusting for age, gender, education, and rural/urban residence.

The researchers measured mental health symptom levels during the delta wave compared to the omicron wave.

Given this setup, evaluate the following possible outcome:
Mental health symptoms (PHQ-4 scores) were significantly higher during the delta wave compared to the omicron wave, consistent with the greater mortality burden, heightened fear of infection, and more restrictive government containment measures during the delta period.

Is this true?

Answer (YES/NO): NO